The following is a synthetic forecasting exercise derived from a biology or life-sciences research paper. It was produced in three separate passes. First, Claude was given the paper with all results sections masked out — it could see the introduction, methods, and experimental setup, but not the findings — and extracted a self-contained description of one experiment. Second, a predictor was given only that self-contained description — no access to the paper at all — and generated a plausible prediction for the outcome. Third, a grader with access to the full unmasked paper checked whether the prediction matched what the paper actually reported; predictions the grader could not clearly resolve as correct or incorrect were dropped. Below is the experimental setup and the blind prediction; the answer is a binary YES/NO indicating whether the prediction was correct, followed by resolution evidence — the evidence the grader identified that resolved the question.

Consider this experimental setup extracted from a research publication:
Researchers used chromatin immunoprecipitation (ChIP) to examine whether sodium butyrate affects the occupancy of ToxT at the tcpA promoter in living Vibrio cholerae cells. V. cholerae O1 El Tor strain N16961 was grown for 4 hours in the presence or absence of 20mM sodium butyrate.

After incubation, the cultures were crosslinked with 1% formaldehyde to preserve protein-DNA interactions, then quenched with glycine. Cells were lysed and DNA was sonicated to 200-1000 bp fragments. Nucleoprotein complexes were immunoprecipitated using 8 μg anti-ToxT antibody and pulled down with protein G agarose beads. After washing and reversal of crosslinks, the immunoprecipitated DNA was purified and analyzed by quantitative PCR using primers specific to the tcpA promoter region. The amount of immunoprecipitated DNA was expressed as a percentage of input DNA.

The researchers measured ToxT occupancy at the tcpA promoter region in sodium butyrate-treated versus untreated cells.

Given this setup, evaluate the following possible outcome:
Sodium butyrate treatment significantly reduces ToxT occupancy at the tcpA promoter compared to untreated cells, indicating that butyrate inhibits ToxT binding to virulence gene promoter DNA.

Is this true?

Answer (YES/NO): YES